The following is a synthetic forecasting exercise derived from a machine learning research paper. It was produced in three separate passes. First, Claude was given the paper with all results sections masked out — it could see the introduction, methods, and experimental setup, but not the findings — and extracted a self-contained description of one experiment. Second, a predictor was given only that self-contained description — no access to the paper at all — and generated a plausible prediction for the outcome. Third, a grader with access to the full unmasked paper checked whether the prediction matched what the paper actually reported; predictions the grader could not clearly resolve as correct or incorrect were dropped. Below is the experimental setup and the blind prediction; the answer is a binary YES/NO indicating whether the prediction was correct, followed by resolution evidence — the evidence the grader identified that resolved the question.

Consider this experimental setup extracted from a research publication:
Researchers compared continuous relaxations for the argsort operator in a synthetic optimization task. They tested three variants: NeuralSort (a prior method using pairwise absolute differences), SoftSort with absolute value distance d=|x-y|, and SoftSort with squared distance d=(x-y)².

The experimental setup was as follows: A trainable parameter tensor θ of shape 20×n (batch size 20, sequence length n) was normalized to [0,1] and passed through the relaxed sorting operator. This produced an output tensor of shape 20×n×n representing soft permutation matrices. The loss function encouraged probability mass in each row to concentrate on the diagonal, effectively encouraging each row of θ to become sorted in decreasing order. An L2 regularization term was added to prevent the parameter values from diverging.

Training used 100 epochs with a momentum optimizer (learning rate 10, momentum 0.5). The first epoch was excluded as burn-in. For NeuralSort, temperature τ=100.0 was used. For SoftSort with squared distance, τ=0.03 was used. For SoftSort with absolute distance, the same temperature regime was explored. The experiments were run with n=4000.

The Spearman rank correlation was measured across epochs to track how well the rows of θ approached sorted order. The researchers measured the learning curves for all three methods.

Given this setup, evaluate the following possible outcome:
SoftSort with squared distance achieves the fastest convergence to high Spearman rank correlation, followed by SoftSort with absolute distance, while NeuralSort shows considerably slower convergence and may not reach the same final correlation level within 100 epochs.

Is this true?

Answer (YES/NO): NO